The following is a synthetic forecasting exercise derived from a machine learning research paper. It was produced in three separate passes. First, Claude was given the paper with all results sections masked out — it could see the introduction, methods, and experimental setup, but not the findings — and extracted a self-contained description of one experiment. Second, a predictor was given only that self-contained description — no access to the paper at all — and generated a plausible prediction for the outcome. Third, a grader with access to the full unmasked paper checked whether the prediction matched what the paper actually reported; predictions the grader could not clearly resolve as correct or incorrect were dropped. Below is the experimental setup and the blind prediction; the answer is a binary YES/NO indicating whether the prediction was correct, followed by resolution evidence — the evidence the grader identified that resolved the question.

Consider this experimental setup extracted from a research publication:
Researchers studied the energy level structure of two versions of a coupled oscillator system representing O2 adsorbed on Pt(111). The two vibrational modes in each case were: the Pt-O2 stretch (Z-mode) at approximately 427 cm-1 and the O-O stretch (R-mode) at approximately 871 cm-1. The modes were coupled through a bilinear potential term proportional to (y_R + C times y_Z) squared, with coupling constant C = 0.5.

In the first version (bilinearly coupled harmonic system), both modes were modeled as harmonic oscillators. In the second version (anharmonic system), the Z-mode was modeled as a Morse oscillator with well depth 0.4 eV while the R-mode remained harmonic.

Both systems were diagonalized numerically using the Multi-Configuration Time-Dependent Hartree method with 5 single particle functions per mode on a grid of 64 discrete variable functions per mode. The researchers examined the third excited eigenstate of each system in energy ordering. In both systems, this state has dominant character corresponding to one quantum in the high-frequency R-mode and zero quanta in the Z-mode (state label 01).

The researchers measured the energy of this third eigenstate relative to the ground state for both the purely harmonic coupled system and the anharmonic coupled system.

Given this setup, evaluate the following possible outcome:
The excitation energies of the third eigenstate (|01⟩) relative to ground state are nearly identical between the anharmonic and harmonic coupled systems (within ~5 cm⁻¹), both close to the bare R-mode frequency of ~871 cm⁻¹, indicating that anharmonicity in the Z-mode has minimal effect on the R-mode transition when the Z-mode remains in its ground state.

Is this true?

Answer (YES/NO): NO